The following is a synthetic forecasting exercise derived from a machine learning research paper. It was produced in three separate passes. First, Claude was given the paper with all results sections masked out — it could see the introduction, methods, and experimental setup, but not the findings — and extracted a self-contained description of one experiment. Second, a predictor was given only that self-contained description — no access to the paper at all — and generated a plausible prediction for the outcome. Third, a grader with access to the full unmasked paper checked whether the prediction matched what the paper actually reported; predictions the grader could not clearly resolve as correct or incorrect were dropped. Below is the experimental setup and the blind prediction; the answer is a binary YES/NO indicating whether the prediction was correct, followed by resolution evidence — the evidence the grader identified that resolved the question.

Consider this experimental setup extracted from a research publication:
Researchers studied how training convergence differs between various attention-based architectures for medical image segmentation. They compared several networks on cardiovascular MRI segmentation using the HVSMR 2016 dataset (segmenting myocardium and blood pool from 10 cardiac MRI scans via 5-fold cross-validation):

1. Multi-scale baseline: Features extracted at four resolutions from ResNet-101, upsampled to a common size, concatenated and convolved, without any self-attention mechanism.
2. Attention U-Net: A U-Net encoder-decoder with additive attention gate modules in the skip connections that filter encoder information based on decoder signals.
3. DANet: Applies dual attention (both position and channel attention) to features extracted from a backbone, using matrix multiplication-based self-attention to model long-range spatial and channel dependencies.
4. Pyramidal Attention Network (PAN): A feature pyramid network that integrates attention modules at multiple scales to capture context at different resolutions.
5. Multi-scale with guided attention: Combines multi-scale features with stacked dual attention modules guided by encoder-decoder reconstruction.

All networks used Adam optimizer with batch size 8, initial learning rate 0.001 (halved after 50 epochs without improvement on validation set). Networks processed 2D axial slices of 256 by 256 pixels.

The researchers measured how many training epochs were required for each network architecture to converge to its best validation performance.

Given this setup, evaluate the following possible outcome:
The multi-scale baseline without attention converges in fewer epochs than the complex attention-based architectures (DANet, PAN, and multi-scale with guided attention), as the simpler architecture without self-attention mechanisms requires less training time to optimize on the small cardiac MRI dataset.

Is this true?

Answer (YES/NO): NO